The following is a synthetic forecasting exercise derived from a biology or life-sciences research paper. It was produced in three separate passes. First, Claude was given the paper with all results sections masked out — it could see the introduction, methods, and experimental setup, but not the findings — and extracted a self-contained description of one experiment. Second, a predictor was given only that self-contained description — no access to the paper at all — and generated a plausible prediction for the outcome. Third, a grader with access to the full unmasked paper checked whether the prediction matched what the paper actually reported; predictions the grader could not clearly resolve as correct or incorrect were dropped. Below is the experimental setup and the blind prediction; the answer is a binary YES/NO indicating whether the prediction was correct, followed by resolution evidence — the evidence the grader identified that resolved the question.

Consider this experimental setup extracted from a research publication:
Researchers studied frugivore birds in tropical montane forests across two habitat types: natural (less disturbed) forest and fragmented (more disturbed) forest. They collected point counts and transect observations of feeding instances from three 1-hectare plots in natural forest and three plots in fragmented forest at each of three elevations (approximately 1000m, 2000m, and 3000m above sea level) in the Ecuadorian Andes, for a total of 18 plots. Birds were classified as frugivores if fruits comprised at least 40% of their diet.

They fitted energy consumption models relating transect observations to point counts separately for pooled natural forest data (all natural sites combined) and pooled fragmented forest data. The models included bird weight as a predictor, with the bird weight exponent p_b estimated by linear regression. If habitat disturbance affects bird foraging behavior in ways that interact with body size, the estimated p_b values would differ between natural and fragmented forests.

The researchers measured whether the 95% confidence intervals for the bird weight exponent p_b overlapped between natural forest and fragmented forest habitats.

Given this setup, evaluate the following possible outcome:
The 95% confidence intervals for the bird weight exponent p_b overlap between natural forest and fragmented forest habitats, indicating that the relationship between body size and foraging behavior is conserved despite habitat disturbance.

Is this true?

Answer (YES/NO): YES